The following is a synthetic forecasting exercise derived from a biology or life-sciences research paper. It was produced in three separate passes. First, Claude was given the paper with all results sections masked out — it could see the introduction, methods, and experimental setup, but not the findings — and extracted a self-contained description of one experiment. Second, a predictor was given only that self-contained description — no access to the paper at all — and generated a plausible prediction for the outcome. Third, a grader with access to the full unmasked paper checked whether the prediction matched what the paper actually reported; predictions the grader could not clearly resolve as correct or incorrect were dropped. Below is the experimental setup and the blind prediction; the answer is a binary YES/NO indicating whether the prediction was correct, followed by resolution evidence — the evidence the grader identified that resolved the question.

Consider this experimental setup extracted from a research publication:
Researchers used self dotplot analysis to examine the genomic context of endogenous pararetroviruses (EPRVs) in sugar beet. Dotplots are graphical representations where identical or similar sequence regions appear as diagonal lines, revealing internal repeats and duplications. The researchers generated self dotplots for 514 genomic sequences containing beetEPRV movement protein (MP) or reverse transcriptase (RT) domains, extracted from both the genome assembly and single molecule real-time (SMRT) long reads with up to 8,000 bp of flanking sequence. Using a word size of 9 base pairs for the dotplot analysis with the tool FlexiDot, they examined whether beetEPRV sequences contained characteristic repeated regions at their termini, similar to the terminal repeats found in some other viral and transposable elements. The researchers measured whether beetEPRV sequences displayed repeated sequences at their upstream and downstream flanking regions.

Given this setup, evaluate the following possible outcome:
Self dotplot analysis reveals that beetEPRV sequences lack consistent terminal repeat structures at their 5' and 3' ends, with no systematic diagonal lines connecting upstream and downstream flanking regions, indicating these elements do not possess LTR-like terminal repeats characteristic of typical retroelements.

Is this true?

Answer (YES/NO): NO